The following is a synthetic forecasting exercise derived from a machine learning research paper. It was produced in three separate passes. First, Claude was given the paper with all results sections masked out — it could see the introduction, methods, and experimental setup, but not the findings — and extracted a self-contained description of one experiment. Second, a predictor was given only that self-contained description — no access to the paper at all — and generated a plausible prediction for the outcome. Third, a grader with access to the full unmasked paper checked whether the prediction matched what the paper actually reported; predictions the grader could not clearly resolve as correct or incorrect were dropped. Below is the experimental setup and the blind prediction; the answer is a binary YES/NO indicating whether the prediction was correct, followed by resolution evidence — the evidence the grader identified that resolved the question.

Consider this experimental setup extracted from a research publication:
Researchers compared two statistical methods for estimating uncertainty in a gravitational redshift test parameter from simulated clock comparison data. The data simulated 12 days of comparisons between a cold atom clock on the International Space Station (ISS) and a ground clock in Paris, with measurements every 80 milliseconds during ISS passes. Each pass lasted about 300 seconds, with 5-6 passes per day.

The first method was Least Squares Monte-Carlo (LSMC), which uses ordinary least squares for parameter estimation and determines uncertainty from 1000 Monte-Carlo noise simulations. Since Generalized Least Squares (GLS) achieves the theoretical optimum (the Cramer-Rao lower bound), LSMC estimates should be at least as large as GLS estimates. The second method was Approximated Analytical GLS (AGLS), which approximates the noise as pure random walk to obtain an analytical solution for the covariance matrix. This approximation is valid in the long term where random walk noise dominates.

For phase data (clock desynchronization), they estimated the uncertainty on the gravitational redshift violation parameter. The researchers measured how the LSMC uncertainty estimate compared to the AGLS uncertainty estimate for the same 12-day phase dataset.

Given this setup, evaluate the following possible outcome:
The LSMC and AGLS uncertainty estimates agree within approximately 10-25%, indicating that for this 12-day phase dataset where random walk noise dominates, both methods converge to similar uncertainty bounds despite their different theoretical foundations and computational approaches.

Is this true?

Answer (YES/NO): NO